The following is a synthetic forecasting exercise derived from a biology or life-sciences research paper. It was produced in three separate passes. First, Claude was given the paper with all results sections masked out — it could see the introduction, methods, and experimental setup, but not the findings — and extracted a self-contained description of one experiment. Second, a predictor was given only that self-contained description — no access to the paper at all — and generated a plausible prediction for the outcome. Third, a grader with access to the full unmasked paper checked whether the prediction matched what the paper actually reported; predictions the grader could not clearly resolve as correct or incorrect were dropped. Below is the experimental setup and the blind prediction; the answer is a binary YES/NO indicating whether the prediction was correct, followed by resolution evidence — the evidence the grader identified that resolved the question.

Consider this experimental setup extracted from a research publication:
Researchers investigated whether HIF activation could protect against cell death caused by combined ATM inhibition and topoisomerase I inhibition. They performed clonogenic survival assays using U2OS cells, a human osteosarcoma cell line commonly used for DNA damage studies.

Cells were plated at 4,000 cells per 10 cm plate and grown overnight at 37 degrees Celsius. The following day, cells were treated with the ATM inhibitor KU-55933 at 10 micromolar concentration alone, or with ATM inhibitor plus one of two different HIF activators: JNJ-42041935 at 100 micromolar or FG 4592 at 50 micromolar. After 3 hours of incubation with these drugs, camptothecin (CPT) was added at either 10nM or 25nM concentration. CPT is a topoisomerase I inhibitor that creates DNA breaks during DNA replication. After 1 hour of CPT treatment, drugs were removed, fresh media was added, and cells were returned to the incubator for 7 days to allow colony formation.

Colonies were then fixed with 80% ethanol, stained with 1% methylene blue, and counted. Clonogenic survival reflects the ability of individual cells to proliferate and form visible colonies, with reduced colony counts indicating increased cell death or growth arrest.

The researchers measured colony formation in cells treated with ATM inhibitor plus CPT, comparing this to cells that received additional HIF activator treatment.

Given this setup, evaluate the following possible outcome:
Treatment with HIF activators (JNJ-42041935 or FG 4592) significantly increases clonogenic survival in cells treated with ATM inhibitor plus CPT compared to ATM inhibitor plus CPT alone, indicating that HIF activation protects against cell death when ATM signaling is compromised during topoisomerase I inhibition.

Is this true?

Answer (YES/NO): NO